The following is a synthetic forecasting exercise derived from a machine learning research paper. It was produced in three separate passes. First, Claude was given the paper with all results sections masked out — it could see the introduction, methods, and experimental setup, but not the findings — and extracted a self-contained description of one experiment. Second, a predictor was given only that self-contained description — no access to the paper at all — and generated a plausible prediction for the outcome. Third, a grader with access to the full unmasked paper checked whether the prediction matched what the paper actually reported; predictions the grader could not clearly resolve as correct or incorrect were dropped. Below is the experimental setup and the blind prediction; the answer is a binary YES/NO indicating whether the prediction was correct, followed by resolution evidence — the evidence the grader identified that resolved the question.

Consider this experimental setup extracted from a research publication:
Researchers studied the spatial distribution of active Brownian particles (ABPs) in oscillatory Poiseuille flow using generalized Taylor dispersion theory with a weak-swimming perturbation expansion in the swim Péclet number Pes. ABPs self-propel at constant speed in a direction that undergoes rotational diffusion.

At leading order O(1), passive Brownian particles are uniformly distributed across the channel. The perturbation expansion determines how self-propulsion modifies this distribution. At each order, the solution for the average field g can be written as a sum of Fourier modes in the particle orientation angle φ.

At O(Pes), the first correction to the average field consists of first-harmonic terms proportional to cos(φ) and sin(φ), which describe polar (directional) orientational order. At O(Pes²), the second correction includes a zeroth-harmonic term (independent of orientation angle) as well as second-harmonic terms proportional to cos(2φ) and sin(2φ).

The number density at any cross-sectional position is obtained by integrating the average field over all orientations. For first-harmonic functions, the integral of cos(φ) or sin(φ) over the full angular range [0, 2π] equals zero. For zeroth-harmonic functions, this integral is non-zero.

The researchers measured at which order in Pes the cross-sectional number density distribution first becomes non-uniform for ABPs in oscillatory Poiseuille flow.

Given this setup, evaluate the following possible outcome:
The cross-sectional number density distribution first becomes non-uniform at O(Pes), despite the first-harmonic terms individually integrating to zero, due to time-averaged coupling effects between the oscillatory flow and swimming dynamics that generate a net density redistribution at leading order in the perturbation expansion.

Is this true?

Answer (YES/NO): NO